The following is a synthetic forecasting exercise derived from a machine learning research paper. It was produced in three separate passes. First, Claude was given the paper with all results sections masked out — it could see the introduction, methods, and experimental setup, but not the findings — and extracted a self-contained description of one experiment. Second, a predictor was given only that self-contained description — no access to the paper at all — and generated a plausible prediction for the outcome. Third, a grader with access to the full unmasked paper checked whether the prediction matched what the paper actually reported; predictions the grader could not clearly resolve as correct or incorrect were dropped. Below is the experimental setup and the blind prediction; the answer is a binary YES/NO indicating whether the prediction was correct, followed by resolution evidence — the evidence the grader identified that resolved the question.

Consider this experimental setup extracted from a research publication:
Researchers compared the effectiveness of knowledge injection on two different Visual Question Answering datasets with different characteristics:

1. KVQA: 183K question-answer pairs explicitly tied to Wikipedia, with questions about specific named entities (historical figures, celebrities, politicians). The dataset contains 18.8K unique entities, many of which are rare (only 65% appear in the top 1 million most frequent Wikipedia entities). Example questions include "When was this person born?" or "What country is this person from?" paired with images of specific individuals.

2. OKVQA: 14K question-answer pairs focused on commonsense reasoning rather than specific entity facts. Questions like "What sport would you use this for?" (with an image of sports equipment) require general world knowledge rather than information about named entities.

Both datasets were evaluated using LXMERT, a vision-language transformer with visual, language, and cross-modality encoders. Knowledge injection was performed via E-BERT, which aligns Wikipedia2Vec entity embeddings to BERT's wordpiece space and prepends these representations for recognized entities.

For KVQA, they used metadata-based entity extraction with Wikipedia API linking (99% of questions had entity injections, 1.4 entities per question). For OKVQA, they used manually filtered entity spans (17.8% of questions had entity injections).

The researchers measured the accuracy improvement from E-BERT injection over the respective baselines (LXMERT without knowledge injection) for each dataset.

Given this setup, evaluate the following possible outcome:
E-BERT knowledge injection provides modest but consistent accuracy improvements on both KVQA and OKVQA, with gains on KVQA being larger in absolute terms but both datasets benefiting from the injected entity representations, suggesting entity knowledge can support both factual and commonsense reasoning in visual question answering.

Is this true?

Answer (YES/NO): NO